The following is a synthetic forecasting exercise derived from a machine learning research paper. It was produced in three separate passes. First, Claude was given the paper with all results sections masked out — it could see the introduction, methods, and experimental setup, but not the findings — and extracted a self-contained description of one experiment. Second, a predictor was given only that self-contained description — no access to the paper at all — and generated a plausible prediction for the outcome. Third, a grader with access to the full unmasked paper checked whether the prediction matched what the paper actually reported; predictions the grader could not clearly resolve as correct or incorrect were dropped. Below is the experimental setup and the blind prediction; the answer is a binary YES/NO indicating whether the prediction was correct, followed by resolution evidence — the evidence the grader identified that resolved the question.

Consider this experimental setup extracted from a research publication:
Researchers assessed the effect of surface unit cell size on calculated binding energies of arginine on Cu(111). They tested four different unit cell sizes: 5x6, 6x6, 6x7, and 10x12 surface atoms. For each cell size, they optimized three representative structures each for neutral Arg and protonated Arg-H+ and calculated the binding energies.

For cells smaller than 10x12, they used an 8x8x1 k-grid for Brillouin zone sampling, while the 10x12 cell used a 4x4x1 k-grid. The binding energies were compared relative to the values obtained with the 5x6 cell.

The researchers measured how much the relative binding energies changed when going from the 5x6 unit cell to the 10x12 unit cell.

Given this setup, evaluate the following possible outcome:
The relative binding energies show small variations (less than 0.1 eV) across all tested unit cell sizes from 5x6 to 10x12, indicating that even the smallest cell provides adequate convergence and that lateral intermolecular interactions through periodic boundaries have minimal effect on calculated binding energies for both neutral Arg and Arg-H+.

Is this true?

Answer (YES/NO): YES